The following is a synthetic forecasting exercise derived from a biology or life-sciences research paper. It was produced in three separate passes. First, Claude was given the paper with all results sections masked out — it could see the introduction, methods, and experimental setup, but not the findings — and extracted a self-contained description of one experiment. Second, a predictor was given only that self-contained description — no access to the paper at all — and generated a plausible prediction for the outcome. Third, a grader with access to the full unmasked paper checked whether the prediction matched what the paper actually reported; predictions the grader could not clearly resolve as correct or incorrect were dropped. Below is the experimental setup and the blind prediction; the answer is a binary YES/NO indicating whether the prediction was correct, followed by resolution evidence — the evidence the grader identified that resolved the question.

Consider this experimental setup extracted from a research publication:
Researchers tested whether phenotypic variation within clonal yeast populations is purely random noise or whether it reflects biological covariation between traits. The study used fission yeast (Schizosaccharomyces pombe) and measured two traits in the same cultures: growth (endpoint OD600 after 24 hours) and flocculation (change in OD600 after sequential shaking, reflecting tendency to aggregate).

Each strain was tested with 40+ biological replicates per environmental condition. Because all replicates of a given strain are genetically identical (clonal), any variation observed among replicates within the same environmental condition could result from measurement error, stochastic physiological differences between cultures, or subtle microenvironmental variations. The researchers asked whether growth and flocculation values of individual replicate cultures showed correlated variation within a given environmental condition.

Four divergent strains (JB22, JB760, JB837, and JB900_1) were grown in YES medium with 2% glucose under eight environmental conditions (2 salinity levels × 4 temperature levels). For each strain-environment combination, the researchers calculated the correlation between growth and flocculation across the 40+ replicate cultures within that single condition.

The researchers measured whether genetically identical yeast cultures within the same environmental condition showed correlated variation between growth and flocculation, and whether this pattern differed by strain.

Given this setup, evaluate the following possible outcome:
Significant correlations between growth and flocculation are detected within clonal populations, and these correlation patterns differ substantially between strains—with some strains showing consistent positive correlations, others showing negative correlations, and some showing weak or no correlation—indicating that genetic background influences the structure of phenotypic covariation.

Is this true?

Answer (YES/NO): YES